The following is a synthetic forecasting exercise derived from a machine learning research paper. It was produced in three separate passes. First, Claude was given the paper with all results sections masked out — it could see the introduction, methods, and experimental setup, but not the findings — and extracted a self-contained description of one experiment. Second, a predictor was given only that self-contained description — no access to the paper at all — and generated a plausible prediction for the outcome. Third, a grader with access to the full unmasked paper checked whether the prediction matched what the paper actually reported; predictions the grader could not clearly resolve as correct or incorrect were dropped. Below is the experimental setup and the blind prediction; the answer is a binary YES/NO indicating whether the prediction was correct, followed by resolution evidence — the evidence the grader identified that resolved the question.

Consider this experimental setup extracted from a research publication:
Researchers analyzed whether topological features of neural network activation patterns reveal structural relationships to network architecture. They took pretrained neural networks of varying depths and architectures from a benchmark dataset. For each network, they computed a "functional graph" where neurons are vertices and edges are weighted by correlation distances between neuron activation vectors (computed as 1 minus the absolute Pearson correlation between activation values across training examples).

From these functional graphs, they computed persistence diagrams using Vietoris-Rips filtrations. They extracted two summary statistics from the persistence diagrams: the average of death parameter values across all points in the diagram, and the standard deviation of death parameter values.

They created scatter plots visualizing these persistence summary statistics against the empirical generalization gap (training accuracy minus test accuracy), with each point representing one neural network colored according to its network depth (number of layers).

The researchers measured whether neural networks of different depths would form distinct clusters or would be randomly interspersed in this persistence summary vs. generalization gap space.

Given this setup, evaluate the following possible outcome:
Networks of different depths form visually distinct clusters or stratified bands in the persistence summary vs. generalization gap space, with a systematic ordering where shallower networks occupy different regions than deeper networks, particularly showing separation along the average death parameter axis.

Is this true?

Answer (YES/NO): YES